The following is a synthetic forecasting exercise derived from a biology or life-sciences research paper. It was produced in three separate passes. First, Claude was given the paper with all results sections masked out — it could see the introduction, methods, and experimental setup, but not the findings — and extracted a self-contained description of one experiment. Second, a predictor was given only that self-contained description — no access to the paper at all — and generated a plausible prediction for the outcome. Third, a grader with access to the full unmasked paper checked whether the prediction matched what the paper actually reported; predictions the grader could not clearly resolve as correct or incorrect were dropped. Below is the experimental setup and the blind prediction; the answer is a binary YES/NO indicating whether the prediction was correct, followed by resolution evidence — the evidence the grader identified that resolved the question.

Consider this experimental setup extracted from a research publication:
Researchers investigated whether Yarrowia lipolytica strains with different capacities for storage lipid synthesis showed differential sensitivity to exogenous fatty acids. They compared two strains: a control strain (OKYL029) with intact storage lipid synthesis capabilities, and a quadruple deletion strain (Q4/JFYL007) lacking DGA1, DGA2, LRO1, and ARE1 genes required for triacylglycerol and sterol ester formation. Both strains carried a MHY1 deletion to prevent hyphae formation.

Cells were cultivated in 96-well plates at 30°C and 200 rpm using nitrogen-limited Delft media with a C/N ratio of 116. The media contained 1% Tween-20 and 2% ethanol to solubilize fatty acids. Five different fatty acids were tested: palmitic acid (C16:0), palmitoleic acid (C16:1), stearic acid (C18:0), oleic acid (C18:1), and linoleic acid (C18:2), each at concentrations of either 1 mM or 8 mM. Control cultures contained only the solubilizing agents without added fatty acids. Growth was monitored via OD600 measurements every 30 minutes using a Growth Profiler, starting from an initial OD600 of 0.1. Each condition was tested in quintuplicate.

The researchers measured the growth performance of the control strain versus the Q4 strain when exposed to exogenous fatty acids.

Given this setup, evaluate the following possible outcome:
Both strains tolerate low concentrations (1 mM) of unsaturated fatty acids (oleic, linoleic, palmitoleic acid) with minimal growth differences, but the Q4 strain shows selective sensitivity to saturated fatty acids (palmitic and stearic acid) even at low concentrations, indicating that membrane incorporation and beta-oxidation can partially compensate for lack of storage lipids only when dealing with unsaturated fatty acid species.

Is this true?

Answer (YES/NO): NO